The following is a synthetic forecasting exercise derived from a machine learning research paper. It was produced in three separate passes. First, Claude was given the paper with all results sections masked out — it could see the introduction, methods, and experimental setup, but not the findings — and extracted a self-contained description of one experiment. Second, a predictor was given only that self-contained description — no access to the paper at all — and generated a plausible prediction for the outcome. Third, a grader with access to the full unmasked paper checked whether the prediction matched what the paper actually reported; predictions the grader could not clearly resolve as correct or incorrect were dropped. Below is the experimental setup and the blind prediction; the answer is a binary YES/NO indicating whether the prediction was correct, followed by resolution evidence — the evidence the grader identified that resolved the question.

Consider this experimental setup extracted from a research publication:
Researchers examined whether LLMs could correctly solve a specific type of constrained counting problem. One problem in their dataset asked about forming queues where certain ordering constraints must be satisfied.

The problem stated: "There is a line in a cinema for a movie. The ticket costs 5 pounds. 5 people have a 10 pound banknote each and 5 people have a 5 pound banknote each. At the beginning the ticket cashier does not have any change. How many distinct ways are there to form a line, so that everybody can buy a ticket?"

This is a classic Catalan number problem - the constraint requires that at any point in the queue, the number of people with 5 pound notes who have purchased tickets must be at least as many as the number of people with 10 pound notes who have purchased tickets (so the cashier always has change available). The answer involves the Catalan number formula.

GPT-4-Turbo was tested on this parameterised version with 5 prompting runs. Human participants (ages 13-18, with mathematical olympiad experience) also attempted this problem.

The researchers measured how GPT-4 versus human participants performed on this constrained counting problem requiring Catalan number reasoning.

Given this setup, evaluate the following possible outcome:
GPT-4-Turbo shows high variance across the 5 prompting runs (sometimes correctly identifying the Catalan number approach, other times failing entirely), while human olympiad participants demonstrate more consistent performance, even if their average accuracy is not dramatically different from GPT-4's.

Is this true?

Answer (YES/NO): NO